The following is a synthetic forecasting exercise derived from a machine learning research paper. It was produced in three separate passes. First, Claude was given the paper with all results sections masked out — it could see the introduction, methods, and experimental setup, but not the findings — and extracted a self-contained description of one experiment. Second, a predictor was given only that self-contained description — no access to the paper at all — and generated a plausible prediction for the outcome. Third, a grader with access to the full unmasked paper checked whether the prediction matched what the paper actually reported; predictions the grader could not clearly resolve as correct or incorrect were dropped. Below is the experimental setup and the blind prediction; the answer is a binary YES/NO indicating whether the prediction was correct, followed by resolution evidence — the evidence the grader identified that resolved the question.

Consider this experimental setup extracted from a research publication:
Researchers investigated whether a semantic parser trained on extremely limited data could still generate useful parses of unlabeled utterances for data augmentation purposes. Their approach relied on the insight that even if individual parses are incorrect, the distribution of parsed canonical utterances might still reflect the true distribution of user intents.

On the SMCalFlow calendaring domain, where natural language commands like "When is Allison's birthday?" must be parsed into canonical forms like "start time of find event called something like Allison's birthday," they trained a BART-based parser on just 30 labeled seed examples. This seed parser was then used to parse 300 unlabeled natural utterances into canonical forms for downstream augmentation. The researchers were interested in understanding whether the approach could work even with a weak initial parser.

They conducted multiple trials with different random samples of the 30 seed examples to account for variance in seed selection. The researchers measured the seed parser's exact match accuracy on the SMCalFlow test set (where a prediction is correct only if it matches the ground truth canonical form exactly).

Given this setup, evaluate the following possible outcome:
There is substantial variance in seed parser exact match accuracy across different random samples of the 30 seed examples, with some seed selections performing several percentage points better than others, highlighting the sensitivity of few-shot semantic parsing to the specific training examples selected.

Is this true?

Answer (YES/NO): YES